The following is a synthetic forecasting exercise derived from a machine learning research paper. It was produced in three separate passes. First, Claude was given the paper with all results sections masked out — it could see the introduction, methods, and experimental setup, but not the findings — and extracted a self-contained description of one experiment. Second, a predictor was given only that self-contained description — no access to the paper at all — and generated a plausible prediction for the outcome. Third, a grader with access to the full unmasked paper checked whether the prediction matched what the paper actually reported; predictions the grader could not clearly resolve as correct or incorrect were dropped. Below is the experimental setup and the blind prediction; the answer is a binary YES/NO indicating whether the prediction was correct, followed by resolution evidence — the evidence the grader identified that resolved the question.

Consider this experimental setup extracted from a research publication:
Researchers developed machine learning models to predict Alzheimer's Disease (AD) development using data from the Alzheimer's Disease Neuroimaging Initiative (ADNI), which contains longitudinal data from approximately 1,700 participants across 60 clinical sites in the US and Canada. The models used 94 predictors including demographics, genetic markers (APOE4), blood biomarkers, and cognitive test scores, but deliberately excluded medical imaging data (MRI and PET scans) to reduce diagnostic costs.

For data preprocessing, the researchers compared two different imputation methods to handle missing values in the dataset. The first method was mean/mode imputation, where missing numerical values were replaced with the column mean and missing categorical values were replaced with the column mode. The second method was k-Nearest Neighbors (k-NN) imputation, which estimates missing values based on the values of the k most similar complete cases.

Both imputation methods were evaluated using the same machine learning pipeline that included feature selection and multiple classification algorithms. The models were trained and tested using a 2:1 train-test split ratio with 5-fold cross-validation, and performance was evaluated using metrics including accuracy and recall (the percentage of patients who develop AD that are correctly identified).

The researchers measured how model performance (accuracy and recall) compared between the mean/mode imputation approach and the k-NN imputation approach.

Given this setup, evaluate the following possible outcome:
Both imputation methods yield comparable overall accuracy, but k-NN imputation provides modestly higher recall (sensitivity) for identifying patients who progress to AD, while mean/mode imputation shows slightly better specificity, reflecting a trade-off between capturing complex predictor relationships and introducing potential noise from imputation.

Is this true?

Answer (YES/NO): NO